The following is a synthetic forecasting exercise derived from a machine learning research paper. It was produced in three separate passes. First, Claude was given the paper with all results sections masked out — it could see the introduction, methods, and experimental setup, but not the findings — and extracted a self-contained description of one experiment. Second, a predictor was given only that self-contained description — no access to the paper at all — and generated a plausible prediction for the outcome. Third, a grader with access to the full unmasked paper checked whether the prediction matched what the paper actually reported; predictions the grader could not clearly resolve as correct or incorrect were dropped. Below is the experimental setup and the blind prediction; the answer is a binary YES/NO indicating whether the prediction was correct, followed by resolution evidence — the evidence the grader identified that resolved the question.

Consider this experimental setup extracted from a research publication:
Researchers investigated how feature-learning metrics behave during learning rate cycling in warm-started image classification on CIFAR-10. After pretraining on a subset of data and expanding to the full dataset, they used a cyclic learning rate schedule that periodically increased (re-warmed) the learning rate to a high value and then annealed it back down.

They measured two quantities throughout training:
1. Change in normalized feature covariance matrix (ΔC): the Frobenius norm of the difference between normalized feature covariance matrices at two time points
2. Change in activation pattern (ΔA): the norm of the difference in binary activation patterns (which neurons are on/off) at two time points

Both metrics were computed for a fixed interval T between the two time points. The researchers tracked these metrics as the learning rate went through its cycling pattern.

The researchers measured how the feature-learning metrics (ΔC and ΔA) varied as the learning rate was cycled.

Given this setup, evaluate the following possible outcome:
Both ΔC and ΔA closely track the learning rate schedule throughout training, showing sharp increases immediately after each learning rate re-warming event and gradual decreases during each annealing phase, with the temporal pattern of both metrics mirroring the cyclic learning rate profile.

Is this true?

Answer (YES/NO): YES